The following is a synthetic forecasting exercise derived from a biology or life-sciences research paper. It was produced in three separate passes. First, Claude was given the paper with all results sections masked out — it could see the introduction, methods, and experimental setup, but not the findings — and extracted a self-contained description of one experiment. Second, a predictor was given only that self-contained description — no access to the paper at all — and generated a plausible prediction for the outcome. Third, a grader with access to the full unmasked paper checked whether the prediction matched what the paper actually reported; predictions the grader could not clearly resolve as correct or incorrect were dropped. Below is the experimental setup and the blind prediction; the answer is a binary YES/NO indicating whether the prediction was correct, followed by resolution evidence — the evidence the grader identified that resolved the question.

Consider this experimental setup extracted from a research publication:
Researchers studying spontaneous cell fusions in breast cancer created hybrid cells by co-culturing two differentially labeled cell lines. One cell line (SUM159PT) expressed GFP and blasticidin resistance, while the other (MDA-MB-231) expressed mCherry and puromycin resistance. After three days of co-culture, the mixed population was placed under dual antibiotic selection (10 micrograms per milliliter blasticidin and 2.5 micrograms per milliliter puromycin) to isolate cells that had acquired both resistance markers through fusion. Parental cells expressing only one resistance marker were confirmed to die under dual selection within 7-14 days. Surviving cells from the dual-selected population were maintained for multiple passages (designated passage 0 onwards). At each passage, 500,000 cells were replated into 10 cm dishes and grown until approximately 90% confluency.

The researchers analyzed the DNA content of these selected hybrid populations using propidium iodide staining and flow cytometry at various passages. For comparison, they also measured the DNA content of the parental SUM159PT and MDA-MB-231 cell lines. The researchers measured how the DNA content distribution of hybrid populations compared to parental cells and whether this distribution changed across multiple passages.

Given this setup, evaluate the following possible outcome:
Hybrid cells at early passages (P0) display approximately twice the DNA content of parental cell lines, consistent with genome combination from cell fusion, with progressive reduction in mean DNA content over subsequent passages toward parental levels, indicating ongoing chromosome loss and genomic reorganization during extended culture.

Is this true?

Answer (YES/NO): YES